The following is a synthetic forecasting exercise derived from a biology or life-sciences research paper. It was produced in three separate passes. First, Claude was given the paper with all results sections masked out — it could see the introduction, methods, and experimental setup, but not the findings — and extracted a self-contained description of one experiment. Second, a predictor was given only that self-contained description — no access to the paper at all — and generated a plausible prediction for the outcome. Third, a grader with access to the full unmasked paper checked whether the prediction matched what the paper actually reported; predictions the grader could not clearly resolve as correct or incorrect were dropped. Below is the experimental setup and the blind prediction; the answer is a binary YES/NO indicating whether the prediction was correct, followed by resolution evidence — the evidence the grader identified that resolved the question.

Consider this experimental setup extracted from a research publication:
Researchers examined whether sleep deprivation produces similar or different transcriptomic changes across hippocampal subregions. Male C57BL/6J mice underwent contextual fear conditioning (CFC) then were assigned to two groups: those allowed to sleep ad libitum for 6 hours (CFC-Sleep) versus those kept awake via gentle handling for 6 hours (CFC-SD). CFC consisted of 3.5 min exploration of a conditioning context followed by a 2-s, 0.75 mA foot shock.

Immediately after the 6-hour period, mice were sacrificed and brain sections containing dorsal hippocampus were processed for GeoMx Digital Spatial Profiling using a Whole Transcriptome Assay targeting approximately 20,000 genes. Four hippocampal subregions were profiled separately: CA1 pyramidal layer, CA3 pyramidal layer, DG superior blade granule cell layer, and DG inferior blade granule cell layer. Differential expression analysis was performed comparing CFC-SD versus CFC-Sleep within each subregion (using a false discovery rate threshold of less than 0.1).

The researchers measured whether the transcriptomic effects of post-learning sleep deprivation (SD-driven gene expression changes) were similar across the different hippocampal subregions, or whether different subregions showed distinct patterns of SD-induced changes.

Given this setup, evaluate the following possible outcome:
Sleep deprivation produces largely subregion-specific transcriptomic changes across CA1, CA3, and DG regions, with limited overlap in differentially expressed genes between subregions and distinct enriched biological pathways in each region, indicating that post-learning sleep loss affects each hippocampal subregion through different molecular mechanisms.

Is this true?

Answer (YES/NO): YES